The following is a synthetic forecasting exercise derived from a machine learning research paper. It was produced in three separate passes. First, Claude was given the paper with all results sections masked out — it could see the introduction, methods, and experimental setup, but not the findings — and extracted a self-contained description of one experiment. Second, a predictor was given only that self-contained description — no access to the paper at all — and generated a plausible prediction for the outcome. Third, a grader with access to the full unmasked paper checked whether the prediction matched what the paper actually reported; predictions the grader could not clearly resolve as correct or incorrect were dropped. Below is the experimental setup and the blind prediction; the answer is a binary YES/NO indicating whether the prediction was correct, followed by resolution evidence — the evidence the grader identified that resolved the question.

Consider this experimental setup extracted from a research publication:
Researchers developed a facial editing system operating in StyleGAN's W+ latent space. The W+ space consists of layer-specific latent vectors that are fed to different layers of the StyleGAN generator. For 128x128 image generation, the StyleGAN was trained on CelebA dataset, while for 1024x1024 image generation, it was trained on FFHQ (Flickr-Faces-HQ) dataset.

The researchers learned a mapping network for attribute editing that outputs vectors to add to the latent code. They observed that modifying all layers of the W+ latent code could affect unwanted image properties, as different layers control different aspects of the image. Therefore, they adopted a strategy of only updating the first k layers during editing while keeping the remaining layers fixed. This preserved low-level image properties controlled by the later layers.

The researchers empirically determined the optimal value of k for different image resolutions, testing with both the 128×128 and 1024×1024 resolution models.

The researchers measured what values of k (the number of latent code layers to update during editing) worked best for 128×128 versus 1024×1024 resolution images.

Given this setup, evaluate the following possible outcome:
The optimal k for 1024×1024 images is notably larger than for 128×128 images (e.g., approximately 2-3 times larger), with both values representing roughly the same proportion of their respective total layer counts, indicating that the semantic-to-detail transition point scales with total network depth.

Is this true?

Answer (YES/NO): NO